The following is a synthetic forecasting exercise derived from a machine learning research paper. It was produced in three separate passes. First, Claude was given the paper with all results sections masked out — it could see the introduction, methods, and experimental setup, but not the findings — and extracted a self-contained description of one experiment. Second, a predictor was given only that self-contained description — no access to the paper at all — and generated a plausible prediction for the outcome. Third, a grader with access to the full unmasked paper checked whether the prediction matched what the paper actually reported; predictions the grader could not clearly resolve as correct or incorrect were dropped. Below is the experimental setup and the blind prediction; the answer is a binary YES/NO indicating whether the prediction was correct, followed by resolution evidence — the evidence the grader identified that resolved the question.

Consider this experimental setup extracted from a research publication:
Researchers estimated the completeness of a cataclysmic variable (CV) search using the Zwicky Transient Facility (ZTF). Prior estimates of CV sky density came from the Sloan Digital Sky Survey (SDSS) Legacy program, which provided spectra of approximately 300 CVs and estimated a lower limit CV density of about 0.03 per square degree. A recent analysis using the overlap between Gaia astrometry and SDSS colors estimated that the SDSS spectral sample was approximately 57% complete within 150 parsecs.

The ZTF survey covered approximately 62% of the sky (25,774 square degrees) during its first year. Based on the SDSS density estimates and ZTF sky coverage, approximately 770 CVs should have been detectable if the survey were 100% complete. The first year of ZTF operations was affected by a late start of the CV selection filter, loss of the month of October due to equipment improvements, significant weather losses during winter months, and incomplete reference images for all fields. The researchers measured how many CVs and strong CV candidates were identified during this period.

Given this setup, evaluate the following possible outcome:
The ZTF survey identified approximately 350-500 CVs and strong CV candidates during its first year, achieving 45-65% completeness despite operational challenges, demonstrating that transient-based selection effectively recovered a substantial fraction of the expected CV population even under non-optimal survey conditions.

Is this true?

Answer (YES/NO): NO